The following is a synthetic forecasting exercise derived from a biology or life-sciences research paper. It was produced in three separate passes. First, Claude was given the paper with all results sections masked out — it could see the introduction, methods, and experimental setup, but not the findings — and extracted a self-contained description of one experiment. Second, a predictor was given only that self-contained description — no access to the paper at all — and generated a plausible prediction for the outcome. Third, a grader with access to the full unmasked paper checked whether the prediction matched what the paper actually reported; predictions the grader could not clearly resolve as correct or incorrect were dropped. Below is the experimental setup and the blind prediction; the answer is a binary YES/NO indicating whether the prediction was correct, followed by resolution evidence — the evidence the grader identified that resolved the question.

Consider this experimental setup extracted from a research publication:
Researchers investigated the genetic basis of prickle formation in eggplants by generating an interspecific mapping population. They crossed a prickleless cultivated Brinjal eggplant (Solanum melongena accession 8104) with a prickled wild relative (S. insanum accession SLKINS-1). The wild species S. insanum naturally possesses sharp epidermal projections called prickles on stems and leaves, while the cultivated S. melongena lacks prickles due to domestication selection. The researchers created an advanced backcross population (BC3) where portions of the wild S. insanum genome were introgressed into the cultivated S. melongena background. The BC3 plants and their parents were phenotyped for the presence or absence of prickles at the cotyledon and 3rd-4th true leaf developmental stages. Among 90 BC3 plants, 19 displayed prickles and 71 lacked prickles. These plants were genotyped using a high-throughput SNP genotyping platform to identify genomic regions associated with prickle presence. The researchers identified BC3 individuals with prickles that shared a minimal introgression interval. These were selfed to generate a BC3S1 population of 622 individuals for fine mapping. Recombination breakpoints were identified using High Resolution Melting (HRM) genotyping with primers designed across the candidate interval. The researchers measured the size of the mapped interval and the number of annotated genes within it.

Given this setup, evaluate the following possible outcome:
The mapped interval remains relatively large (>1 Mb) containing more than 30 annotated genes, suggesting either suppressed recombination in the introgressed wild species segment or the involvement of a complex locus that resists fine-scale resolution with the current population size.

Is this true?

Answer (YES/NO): NO